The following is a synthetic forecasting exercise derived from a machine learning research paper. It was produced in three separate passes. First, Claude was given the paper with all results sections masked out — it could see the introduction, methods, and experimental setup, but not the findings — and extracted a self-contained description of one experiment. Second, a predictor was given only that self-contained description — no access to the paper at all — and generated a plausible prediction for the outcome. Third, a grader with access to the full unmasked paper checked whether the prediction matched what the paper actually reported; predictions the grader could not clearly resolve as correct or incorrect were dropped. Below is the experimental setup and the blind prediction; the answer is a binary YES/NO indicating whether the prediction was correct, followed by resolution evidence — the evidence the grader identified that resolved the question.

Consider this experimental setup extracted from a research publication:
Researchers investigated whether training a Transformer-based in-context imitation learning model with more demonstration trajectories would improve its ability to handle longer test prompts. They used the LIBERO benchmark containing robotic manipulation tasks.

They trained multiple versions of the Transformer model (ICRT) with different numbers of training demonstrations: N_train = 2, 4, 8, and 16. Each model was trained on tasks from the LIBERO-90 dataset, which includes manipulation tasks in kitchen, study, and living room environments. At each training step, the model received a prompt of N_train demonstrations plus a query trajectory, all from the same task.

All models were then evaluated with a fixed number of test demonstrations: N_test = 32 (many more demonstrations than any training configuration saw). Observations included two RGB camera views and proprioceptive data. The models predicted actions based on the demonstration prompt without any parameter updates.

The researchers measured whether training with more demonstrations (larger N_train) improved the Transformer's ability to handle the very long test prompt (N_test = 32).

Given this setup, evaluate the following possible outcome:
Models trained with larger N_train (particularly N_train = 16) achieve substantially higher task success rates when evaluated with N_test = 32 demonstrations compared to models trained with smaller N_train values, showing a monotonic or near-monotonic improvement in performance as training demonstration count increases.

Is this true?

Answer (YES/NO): NO